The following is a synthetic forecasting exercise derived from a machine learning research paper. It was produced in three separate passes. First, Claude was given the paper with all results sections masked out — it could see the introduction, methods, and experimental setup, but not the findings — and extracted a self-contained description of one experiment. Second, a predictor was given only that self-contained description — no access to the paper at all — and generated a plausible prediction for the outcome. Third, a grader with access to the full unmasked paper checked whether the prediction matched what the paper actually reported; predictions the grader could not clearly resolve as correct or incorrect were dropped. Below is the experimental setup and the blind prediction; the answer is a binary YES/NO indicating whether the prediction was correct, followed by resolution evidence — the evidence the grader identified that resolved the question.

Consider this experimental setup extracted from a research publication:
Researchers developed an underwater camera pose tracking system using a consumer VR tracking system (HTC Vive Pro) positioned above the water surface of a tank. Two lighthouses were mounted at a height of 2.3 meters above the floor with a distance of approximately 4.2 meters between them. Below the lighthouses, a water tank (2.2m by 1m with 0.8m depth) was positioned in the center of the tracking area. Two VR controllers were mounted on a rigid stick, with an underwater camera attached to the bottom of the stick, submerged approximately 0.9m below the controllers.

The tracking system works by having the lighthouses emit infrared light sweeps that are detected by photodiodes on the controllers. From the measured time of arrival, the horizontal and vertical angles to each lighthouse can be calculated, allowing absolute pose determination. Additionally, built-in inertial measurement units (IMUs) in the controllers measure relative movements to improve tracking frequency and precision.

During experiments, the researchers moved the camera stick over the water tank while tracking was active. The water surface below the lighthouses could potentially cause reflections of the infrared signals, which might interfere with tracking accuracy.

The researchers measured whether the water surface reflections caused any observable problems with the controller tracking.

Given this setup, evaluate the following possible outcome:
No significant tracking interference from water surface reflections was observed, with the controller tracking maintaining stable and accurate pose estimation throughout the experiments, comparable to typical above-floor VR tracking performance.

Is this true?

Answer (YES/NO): YES